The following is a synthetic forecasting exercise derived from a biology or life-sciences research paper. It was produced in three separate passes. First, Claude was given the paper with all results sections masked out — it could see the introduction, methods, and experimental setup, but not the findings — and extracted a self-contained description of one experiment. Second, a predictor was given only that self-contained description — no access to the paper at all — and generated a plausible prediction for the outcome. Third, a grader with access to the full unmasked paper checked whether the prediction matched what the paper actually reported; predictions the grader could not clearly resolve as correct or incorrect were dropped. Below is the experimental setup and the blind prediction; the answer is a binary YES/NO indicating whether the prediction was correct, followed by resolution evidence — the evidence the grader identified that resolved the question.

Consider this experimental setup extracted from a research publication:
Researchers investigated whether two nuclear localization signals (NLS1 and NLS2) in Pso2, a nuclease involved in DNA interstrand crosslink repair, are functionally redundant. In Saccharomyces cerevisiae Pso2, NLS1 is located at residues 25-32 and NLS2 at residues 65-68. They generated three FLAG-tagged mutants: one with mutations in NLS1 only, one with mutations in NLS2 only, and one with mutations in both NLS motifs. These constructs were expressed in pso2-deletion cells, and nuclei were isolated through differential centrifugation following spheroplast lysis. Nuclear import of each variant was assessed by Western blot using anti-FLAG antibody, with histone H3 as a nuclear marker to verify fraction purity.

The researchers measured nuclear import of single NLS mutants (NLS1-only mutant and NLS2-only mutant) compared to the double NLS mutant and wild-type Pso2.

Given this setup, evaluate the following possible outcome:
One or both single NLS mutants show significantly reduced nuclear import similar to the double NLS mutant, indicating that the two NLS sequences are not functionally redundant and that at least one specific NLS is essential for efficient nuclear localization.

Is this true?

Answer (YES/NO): NO